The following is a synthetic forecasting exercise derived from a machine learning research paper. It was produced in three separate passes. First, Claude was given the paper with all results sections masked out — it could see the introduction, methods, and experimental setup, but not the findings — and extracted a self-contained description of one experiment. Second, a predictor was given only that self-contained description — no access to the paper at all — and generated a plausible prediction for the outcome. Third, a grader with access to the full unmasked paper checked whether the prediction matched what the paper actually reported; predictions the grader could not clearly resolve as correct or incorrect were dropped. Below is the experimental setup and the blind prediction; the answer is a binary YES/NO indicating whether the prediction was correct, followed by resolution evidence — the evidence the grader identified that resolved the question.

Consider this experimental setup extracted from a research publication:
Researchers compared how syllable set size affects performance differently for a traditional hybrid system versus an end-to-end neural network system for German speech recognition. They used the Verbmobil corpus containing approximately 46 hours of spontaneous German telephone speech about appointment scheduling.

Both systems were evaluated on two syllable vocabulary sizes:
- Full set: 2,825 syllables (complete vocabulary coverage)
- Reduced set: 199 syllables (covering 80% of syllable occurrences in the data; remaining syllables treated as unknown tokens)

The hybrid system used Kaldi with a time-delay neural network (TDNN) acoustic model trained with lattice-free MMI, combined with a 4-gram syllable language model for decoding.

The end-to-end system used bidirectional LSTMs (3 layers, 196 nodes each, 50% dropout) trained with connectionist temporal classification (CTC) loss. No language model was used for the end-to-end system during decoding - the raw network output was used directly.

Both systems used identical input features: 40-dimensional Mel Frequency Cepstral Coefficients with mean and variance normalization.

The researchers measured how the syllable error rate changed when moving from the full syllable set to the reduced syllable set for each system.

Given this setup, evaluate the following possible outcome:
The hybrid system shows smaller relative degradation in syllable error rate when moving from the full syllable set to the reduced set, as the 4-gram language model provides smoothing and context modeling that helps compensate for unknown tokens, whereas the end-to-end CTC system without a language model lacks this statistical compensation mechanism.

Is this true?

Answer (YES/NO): NO